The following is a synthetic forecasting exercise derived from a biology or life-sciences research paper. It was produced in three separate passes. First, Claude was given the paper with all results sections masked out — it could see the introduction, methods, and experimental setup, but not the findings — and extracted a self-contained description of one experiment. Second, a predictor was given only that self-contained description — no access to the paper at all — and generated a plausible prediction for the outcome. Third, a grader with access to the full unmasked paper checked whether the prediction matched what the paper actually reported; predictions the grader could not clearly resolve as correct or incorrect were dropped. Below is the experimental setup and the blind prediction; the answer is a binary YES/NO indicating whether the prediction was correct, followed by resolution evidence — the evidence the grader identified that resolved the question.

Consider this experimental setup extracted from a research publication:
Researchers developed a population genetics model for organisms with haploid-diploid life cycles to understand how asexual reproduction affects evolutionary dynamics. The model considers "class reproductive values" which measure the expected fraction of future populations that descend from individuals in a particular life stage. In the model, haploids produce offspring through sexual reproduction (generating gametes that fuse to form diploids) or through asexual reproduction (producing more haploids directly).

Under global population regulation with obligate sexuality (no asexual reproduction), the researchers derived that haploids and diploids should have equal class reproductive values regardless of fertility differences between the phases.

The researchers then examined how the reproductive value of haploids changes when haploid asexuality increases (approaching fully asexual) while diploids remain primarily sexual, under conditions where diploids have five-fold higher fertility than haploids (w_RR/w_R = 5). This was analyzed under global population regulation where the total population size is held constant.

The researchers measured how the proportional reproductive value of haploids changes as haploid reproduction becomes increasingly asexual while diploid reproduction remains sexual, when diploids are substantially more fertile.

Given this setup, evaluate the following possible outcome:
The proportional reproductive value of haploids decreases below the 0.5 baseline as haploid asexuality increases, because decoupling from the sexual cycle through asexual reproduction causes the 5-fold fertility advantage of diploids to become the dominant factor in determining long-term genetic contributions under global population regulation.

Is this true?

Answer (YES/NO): YES